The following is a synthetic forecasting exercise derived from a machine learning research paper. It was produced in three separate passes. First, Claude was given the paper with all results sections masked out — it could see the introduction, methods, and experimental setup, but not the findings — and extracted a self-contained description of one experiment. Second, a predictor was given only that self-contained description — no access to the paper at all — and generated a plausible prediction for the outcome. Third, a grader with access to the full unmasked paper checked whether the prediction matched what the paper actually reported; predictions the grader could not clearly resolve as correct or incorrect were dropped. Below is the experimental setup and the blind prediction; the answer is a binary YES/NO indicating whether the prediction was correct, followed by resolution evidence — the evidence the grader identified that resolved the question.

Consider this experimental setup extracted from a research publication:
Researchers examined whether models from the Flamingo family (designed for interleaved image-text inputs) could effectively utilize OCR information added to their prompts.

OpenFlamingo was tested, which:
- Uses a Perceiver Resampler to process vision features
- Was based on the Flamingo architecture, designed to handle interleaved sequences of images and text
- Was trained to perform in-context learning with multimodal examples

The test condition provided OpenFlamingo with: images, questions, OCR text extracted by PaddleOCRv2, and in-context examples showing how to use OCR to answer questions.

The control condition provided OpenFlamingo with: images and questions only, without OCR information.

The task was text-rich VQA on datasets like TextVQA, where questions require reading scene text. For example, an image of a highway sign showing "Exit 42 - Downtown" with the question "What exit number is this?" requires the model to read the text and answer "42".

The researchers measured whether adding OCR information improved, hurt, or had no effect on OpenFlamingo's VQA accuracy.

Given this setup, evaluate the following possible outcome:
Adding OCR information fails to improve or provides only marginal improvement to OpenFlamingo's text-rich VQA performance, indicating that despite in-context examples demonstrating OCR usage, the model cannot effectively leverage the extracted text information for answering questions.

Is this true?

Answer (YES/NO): NO